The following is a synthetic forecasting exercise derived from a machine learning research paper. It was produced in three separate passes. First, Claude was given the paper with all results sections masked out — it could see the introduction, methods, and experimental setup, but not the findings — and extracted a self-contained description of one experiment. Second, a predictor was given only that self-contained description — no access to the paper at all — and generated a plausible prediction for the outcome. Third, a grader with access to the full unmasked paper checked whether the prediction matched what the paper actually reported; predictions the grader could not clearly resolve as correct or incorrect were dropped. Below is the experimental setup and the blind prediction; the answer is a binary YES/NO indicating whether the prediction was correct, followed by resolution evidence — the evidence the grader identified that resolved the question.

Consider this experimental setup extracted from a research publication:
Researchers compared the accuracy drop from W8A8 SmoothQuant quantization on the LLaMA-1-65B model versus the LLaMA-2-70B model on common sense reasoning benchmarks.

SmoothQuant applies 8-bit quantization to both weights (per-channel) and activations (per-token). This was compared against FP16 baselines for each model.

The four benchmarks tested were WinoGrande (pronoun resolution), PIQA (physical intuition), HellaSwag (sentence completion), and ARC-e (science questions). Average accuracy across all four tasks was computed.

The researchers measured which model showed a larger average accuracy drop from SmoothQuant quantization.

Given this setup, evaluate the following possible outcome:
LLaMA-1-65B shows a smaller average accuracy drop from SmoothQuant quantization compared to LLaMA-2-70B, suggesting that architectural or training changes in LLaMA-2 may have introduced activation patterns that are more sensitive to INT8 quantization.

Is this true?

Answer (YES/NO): NO